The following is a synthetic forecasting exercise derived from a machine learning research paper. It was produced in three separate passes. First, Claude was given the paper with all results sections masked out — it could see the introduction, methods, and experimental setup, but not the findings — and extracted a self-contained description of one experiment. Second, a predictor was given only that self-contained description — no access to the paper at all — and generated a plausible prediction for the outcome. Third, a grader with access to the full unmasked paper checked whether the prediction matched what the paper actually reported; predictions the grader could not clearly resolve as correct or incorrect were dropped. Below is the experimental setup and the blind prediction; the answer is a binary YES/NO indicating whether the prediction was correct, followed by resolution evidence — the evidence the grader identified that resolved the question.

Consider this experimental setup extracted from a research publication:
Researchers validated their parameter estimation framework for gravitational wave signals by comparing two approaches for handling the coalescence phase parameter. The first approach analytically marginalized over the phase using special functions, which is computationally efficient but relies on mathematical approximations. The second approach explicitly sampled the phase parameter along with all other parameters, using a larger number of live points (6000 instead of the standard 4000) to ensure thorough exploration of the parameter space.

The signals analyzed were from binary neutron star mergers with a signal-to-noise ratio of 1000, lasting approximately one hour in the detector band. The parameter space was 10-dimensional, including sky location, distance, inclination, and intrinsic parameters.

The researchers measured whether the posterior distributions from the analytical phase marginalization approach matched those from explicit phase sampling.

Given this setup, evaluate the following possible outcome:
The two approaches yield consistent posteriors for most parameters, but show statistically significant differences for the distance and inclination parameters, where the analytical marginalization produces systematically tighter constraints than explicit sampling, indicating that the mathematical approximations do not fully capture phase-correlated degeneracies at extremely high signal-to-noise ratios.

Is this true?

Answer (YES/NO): NO